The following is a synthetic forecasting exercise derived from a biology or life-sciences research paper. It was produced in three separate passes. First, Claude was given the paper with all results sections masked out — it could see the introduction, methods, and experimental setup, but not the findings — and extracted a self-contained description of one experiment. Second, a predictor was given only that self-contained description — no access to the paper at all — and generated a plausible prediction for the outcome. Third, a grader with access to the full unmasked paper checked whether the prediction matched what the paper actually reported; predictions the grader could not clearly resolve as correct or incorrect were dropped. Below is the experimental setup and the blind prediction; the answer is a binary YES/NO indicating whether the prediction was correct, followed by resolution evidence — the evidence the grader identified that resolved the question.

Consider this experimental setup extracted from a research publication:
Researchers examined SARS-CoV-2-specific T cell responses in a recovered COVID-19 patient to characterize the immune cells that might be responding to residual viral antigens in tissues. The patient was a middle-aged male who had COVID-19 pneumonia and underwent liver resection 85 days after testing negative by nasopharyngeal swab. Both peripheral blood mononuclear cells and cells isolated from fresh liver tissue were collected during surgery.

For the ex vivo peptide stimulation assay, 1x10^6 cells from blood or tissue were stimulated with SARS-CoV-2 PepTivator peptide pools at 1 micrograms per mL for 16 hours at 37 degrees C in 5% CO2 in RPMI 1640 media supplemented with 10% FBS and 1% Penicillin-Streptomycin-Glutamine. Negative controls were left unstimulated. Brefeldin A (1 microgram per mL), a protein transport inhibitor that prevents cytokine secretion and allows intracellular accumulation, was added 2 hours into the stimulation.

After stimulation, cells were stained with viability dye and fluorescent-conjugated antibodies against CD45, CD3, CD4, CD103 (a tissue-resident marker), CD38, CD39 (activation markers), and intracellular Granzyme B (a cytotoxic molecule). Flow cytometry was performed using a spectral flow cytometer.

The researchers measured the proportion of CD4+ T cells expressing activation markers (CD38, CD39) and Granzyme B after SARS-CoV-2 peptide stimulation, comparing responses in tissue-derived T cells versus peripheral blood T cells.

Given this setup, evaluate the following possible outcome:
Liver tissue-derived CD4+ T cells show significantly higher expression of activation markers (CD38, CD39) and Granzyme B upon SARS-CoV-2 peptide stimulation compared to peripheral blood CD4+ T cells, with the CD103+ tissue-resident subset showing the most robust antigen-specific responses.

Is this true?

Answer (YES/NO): NO